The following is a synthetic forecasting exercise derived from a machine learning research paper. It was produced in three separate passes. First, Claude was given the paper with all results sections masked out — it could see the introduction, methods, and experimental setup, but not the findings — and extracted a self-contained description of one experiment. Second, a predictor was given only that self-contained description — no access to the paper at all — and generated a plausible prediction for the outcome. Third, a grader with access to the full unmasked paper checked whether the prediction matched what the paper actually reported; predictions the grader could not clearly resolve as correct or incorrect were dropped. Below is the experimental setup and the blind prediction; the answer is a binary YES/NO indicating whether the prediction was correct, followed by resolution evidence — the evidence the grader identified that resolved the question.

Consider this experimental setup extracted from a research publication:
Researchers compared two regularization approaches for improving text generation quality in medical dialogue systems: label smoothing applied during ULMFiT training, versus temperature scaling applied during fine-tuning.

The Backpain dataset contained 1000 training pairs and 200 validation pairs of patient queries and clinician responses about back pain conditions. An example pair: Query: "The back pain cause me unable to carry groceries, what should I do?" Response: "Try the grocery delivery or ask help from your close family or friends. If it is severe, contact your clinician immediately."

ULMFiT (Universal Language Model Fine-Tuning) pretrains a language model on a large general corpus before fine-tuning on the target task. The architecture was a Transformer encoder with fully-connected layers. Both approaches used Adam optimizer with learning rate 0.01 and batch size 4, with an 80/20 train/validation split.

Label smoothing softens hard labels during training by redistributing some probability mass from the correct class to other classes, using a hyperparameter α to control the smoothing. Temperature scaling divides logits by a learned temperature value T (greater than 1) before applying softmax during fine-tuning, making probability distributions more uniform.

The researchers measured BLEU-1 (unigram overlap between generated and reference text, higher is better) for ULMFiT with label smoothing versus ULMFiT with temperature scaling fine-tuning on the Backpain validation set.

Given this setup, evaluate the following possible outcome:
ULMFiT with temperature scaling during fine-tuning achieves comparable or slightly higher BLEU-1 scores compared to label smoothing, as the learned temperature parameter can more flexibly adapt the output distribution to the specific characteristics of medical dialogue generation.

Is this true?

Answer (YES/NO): NO